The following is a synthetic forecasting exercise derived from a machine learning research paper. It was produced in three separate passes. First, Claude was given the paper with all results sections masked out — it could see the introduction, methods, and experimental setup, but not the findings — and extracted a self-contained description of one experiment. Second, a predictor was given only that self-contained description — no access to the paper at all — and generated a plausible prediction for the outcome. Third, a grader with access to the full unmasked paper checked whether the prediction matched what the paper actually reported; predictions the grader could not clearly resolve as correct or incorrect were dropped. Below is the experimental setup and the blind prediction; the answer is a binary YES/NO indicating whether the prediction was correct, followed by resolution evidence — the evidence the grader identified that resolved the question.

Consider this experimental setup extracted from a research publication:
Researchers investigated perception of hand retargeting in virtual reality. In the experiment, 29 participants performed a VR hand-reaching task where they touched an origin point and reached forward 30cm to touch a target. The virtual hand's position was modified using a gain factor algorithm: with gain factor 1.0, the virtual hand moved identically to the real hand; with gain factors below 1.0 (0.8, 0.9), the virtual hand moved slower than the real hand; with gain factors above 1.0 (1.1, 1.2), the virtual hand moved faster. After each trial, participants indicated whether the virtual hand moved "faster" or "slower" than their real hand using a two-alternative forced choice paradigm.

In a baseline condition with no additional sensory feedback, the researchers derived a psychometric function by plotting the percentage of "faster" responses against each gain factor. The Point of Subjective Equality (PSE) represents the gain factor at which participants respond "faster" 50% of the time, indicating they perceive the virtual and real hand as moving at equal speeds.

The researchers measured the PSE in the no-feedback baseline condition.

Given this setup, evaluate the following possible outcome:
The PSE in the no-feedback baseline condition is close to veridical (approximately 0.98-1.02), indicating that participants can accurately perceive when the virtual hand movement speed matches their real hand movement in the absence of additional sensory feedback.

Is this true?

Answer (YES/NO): NO